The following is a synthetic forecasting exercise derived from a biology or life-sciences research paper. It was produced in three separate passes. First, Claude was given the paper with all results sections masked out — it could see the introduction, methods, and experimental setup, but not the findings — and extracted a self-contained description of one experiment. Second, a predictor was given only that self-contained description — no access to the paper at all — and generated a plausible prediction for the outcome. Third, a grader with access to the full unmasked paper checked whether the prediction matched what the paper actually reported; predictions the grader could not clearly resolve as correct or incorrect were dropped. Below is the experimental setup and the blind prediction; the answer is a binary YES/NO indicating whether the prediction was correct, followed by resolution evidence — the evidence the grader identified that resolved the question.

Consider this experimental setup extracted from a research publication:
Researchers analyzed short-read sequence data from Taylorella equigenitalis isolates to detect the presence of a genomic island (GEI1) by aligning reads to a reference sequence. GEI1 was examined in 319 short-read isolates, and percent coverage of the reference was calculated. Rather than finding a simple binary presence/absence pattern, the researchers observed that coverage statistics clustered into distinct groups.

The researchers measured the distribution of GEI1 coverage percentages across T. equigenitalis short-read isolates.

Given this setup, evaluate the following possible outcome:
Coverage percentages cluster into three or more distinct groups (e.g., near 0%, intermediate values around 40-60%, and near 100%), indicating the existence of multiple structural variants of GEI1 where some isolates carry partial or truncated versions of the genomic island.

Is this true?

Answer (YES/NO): NO